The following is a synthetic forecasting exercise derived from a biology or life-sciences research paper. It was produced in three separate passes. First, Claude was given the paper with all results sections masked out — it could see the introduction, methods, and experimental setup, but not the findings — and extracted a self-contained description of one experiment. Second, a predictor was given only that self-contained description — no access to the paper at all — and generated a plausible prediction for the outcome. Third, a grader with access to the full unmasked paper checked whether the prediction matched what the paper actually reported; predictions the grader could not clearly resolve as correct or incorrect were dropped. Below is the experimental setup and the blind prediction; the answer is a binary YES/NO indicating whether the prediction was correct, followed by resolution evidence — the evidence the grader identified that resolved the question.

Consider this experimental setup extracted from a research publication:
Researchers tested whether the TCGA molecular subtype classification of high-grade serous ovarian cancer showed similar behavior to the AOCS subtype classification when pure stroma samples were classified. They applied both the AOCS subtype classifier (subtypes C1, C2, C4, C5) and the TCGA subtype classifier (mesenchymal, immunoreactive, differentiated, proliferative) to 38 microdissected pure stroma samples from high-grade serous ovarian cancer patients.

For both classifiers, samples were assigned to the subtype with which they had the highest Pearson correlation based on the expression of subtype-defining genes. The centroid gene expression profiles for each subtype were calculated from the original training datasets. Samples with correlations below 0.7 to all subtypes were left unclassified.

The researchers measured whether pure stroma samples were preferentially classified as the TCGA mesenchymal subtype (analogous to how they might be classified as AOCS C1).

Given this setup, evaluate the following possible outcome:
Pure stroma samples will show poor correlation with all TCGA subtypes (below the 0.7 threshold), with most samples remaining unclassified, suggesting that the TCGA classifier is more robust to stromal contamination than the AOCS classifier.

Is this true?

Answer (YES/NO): NO